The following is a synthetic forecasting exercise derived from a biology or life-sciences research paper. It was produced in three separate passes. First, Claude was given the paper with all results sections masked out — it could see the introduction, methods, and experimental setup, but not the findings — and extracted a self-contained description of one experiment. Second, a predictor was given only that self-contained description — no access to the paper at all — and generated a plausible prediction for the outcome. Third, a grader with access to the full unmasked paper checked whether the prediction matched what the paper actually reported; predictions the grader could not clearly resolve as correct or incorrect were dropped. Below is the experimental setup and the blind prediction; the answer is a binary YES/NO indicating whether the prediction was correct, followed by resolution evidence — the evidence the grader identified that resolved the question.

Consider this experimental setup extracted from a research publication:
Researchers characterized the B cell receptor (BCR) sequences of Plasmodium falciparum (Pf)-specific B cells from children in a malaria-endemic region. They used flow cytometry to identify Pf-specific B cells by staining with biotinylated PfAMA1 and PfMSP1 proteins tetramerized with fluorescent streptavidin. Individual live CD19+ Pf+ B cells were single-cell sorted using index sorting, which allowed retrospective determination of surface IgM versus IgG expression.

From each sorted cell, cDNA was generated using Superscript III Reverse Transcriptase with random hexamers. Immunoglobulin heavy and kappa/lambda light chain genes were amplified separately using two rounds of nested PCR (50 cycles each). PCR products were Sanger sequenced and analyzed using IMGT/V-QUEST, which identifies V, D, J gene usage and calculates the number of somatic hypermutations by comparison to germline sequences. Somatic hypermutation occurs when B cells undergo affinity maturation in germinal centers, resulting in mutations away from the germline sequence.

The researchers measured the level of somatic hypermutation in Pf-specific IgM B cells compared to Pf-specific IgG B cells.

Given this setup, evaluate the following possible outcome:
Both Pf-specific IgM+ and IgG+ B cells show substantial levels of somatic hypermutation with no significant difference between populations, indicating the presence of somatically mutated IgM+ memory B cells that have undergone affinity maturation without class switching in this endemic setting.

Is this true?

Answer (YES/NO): NO